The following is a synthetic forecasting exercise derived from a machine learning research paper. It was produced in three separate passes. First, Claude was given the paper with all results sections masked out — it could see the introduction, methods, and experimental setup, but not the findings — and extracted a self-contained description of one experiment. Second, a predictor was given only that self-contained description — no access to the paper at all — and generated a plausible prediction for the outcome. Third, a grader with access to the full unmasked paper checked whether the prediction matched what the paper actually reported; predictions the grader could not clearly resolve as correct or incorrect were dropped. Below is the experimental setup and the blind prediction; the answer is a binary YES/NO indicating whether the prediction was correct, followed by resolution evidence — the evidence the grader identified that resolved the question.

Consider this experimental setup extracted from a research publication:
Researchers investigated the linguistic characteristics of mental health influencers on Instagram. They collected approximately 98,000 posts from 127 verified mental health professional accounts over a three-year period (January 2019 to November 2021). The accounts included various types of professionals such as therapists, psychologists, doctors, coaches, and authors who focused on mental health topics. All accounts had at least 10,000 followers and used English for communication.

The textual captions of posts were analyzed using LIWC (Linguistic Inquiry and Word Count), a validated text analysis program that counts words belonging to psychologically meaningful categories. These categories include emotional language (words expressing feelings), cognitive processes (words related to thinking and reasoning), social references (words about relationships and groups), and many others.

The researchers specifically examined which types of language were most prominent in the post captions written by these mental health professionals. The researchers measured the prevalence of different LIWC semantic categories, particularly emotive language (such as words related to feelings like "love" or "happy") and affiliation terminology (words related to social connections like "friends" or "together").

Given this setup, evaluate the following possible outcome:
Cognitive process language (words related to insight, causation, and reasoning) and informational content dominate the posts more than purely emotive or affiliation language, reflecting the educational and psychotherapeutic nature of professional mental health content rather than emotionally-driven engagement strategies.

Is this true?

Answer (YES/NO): NO